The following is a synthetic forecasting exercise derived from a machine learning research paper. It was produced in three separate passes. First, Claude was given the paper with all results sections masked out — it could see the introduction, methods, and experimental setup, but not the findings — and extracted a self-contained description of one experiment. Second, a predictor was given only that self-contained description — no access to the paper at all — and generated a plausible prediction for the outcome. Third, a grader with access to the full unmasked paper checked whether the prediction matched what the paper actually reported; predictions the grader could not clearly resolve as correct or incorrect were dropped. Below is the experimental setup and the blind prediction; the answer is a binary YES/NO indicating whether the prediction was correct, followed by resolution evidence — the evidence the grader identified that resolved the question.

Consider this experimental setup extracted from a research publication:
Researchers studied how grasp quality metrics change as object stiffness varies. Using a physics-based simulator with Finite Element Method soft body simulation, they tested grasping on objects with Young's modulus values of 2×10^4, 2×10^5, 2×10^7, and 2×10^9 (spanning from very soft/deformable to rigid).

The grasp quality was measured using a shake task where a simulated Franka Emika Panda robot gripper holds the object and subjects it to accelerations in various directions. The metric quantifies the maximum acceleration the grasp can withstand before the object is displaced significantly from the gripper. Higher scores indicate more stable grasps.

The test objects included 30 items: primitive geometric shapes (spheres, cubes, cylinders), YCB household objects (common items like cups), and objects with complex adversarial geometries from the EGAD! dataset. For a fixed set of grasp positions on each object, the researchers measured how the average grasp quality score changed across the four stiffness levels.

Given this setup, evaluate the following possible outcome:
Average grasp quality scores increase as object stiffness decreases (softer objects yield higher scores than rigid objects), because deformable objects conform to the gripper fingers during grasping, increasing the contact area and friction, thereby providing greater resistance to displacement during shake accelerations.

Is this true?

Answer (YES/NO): NO